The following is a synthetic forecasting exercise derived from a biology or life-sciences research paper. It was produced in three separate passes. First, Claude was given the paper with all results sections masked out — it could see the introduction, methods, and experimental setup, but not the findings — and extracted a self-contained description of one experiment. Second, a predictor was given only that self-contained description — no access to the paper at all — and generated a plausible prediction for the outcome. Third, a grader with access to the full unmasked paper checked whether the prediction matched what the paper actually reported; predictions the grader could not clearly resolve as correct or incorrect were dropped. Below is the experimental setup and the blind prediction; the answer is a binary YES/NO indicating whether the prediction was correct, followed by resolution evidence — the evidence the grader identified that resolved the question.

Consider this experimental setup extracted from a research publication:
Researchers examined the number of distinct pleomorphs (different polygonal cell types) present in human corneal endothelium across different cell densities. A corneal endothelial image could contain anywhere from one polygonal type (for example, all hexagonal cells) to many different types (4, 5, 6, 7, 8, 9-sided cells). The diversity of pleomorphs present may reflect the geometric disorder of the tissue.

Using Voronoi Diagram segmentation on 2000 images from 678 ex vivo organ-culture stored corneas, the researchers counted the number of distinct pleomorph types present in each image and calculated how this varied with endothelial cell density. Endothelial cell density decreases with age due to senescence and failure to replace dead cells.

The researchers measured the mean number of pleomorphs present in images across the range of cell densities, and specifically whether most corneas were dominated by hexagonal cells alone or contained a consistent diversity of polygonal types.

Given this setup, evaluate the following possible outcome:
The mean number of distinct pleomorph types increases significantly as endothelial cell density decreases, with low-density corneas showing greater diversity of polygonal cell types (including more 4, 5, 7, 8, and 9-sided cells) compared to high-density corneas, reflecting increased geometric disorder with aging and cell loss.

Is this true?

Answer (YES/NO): NO